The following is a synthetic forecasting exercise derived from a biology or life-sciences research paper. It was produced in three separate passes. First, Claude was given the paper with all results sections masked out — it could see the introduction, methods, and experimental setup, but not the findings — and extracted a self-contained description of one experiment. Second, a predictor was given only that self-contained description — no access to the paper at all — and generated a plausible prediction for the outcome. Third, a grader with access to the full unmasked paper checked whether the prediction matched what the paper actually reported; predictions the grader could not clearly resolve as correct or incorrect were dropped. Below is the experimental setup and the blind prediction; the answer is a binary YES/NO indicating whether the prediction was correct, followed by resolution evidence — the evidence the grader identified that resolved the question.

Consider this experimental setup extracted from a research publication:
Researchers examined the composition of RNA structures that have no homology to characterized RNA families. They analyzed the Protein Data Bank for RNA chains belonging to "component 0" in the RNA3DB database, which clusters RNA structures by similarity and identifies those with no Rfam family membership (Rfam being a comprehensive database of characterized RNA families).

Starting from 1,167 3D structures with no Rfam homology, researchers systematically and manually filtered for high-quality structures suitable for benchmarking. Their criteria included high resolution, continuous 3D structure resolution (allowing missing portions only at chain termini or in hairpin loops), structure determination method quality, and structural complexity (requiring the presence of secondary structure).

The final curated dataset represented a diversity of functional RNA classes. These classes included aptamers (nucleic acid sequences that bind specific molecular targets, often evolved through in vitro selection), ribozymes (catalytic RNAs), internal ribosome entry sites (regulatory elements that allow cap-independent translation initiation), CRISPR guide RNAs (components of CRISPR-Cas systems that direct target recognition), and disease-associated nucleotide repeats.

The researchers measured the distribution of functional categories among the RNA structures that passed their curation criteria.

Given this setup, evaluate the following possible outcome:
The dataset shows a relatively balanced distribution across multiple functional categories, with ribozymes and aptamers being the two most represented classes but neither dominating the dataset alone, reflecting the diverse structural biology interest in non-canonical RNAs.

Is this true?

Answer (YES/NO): NO